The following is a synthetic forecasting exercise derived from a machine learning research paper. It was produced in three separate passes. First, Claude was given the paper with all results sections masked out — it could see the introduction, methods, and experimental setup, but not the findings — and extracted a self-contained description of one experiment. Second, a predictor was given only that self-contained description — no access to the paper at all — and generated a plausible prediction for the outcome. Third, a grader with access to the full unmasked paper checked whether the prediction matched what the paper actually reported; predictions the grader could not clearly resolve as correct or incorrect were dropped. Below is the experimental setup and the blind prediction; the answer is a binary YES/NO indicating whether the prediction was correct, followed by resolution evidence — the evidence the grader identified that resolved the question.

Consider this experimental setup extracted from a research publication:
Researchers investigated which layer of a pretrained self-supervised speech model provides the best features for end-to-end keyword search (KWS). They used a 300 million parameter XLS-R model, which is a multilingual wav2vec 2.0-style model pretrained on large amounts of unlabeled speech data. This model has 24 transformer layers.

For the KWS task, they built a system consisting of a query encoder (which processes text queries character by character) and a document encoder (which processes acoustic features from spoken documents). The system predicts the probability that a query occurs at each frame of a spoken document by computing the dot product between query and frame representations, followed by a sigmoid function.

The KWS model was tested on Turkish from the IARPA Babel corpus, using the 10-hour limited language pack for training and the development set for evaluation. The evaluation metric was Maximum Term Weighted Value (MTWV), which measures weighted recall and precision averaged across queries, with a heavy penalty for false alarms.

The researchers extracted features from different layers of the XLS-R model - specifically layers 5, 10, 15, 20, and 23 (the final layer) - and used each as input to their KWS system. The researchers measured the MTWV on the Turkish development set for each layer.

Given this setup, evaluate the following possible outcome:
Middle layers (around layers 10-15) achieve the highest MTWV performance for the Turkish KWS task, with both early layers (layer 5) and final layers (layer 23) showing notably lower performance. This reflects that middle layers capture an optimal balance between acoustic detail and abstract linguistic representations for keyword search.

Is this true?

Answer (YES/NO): NO